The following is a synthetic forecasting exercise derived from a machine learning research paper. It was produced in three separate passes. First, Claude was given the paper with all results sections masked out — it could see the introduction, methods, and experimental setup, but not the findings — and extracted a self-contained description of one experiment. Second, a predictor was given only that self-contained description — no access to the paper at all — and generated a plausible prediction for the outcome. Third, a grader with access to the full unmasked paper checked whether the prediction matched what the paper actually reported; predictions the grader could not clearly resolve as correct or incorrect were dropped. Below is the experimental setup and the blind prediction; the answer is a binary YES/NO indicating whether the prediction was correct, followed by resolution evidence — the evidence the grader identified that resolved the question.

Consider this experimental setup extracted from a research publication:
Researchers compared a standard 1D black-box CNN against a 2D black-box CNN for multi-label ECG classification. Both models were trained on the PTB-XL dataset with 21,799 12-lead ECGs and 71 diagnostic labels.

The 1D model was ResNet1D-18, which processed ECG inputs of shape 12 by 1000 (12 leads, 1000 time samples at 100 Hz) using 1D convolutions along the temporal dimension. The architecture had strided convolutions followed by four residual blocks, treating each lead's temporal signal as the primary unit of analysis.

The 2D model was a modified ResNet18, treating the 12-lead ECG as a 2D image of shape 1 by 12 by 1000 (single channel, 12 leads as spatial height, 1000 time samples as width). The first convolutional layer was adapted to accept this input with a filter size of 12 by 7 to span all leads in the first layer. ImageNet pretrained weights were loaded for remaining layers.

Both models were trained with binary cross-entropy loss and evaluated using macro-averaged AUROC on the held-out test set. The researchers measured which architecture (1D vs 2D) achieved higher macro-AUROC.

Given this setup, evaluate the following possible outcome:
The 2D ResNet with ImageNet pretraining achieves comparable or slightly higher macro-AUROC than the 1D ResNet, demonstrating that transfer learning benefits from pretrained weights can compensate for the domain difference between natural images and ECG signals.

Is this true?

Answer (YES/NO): NO